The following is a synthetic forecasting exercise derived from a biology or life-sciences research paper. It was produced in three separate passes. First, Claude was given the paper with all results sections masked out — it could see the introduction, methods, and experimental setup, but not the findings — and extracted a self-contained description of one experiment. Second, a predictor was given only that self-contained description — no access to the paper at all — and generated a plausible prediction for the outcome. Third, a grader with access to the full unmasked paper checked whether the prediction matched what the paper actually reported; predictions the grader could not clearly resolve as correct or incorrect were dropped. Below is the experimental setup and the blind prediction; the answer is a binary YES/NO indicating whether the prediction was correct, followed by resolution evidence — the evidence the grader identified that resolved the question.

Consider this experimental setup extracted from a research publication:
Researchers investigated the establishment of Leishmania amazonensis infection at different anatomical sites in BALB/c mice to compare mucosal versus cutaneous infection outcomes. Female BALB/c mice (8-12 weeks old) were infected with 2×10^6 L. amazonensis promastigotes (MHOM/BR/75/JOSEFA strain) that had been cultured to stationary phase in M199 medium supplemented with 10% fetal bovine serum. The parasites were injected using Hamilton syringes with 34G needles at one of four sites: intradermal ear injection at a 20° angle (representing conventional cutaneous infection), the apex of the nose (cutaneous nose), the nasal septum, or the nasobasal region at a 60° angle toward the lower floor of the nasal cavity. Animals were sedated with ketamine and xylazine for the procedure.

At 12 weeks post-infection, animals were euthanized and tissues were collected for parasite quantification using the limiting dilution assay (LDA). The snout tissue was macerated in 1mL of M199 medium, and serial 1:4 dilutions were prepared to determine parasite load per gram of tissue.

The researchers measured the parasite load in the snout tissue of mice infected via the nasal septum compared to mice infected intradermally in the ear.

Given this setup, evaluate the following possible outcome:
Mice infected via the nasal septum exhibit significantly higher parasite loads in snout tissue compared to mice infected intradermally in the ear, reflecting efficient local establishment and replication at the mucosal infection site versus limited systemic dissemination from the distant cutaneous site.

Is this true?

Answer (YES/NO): NO